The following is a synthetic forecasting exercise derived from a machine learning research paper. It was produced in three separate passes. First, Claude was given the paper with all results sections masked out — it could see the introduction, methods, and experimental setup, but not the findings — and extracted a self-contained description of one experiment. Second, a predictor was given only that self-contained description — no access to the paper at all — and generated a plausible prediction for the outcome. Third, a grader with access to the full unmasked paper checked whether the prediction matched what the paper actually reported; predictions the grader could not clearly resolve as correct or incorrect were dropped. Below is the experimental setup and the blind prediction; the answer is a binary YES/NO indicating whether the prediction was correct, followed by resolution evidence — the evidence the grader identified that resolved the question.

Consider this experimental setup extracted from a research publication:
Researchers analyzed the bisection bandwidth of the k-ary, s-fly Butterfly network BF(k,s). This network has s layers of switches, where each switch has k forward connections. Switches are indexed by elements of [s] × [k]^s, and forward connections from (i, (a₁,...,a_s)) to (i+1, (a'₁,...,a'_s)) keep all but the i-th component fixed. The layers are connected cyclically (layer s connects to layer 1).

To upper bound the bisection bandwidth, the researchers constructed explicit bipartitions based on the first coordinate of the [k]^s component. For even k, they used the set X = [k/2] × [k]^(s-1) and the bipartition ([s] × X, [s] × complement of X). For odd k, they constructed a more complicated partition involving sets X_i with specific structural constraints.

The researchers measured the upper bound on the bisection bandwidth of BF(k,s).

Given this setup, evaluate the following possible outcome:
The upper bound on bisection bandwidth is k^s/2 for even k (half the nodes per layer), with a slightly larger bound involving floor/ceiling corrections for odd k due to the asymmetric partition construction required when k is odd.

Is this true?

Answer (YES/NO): NO